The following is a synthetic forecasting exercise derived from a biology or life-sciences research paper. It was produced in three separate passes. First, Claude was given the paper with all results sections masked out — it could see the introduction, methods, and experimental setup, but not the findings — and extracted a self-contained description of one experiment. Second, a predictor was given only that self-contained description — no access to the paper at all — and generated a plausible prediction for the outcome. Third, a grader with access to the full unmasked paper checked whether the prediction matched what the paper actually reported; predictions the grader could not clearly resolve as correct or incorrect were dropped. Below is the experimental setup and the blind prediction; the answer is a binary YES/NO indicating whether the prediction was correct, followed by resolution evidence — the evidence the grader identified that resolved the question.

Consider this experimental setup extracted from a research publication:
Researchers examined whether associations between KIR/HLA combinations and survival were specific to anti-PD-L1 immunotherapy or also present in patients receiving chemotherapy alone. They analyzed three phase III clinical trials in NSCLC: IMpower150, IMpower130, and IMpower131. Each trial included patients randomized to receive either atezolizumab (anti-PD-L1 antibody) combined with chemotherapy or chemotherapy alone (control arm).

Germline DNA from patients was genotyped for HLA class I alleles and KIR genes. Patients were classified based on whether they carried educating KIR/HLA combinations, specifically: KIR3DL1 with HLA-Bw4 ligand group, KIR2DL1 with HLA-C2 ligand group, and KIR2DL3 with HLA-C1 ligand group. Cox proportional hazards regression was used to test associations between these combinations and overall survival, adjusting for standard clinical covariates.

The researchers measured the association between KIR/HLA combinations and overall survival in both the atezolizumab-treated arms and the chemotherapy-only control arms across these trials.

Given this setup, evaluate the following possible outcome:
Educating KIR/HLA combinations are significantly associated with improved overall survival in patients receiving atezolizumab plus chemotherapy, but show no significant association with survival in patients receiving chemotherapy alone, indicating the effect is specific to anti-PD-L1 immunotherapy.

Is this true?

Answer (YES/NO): YES